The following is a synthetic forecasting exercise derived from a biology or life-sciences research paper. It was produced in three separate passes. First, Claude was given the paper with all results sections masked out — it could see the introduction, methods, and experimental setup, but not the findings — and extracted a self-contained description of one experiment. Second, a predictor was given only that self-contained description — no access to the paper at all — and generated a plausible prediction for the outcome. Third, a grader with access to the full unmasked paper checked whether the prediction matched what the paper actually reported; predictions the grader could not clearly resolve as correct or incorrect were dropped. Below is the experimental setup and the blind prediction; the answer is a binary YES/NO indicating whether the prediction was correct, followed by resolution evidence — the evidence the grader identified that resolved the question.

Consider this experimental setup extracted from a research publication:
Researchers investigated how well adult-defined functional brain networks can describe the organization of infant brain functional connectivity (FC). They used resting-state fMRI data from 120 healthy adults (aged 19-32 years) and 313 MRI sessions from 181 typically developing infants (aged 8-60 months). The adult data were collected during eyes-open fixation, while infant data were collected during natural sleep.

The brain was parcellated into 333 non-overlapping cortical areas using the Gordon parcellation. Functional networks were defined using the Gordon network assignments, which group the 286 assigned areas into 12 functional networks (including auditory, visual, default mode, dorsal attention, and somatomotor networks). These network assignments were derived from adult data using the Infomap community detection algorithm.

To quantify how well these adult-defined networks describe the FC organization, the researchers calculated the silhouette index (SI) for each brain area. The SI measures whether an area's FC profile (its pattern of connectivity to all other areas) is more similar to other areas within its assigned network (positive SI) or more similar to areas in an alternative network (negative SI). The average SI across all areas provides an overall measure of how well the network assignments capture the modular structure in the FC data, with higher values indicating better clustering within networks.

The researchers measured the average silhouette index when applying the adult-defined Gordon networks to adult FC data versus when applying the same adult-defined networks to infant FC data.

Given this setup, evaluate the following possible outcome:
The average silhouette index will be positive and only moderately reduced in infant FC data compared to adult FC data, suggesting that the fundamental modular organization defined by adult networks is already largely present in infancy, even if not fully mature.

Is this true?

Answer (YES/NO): NO